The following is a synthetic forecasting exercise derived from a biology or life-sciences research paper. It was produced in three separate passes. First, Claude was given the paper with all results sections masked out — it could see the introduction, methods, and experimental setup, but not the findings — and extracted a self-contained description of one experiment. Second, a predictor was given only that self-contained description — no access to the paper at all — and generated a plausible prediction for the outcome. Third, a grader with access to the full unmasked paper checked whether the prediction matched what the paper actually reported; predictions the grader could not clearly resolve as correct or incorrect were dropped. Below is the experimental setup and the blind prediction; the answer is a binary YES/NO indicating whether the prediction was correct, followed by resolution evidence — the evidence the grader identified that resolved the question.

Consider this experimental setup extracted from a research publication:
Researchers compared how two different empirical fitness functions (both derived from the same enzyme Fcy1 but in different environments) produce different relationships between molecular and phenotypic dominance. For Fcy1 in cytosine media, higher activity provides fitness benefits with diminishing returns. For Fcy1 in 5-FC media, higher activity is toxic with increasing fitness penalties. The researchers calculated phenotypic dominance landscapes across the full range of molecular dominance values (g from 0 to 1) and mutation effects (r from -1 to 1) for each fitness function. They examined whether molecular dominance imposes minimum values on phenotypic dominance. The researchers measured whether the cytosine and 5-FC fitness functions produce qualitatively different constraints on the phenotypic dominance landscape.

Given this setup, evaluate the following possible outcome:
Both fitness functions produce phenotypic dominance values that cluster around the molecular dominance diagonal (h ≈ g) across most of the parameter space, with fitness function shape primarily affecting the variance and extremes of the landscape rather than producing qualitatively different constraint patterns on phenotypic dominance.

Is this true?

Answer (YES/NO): NO